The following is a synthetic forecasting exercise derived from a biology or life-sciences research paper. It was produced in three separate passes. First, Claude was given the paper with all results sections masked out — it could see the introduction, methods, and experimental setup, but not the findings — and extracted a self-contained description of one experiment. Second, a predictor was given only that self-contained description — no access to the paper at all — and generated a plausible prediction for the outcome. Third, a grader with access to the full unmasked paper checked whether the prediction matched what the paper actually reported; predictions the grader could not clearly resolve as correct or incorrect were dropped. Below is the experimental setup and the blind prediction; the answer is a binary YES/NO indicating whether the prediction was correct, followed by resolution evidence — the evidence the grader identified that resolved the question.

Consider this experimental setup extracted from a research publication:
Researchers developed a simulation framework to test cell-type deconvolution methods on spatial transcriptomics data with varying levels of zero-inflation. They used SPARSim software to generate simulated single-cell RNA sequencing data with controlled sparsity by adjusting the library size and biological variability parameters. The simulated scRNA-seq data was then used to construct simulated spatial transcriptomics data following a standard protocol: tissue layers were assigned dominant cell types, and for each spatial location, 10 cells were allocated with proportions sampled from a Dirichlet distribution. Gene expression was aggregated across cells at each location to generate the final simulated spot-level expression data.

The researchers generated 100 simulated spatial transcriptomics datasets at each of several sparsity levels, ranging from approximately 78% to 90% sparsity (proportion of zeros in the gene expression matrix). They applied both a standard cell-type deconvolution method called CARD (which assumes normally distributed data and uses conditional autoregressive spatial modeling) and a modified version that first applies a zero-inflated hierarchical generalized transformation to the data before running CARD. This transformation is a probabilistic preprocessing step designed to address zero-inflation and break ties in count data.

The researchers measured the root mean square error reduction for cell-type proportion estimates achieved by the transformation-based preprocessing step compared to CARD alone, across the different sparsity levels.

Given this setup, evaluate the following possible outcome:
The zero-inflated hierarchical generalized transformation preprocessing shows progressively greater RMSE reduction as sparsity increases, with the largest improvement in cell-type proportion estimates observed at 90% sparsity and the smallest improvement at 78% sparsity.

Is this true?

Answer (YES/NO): YES